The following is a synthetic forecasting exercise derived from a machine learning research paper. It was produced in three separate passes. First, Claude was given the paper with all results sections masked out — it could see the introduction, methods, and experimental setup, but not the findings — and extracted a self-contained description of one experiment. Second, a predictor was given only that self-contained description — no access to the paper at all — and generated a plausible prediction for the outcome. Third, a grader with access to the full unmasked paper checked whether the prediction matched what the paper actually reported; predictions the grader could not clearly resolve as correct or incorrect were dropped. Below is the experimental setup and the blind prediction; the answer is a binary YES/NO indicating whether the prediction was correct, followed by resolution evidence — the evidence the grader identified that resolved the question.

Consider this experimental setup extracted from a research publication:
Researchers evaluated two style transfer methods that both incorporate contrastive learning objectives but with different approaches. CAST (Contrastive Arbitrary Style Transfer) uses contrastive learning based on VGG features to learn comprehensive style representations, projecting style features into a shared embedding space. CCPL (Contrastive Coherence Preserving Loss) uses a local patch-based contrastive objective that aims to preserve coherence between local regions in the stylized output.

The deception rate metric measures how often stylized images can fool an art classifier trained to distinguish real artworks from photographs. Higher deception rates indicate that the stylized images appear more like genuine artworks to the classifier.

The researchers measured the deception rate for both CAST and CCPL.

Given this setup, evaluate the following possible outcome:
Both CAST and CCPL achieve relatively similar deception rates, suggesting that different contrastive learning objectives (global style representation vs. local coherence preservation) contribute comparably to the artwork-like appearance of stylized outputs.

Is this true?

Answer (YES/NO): YES